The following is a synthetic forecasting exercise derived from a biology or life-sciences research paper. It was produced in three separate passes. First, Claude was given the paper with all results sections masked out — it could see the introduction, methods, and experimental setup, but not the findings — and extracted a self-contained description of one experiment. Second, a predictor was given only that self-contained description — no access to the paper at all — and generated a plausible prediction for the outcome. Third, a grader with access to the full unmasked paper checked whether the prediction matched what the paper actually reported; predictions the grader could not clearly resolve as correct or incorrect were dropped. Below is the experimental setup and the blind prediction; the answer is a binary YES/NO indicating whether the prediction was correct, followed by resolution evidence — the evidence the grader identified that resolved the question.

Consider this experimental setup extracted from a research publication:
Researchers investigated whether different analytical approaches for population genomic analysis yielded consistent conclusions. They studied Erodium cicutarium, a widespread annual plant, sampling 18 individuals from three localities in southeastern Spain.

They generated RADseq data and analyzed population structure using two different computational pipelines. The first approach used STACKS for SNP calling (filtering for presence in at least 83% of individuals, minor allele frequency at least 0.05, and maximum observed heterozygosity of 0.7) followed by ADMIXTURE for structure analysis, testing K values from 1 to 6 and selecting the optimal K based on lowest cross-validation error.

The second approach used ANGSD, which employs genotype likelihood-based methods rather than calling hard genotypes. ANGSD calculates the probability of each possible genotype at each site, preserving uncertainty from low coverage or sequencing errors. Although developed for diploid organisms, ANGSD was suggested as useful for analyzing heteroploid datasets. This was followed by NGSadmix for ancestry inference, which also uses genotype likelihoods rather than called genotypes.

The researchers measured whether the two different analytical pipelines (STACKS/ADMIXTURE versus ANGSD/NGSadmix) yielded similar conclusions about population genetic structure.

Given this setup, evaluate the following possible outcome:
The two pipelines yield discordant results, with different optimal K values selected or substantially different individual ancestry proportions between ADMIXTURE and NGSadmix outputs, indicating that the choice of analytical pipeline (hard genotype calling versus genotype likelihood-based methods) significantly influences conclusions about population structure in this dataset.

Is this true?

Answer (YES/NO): NO